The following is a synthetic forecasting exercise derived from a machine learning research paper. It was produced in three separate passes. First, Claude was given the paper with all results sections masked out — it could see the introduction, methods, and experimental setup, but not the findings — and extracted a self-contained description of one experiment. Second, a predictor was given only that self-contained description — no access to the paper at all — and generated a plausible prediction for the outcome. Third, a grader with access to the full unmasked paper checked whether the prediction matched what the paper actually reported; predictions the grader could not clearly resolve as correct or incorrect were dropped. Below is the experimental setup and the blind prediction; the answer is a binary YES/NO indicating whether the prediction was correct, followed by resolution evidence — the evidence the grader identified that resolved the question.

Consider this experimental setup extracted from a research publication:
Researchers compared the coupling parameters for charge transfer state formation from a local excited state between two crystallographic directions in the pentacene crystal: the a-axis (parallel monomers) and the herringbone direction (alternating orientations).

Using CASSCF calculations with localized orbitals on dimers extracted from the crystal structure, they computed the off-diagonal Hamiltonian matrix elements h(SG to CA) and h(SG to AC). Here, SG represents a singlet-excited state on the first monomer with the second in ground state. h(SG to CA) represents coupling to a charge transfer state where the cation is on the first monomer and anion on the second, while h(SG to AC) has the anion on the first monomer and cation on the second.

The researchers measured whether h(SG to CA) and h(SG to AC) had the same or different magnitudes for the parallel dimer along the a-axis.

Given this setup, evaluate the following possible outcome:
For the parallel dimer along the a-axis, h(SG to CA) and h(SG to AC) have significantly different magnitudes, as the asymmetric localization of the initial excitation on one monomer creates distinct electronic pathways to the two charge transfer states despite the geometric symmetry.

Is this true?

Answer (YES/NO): NO